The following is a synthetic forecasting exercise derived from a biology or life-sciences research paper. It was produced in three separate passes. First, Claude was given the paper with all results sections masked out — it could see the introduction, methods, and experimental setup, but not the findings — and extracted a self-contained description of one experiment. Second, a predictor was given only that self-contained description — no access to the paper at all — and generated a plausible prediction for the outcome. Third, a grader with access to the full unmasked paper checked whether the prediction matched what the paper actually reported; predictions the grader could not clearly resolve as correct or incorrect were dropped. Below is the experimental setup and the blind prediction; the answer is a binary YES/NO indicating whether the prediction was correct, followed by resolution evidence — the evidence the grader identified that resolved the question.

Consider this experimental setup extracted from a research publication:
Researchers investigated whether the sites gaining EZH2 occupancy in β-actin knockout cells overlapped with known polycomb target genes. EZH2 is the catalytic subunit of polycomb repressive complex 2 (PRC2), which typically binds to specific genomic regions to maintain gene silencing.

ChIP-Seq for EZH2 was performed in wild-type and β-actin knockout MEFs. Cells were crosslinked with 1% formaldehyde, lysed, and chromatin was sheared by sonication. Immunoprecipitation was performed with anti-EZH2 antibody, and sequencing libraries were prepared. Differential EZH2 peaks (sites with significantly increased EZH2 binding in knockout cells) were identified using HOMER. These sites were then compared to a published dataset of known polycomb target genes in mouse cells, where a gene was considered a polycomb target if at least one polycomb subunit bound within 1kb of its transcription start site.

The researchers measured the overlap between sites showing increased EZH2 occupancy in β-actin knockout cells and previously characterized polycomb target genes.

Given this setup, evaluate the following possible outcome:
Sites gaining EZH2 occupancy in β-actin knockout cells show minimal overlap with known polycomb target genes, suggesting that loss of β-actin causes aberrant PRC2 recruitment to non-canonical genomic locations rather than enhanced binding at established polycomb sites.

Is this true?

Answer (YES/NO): YES